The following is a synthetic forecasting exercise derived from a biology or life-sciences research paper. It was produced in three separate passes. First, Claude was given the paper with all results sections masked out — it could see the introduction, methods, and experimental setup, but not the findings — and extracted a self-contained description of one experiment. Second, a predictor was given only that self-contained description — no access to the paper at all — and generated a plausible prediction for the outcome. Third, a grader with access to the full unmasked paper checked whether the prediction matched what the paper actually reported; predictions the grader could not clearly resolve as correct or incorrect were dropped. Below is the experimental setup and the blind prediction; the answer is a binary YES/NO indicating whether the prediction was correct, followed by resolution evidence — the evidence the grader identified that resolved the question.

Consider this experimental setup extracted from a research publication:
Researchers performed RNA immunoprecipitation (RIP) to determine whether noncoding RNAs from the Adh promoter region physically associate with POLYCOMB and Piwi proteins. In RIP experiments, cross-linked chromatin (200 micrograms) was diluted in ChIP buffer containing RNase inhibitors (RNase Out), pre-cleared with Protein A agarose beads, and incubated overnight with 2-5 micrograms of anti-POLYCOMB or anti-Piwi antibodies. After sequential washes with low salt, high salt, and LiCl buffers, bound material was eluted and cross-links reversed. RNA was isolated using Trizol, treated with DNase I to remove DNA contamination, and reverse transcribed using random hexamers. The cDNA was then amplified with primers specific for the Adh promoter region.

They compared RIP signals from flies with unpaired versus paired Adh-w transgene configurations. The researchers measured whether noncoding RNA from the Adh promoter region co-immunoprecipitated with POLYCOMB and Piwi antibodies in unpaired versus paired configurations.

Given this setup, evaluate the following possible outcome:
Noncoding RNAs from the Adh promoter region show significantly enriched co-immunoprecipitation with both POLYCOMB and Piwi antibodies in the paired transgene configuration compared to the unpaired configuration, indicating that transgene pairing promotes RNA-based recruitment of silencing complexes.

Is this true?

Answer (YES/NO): NO